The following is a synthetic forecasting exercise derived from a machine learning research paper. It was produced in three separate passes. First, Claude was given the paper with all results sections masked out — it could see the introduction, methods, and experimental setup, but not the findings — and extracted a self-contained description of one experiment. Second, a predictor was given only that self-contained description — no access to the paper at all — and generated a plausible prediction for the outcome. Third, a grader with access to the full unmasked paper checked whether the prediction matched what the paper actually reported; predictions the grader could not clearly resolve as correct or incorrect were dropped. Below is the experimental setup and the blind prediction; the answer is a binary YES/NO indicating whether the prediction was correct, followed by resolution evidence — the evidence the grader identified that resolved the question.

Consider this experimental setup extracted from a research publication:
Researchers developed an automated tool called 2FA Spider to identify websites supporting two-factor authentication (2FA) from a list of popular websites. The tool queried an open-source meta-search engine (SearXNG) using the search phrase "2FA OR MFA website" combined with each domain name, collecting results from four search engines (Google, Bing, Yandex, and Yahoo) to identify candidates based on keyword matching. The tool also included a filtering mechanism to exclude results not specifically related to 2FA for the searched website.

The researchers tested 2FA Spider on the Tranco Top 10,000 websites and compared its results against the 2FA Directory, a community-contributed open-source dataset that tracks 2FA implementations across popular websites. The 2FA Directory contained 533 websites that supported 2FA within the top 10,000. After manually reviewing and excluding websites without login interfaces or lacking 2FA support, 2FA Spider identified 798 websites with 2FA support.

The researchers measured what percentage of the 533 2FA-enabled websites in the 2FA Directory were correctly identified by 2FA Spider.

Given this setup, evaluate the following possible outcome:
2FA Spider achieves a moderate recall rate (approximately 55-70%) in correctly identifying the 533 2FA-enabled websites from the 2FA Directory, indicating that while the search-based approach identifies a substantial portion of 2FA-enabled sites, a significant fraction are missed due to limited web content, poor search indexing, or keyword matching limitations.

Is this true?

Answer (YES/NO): NO